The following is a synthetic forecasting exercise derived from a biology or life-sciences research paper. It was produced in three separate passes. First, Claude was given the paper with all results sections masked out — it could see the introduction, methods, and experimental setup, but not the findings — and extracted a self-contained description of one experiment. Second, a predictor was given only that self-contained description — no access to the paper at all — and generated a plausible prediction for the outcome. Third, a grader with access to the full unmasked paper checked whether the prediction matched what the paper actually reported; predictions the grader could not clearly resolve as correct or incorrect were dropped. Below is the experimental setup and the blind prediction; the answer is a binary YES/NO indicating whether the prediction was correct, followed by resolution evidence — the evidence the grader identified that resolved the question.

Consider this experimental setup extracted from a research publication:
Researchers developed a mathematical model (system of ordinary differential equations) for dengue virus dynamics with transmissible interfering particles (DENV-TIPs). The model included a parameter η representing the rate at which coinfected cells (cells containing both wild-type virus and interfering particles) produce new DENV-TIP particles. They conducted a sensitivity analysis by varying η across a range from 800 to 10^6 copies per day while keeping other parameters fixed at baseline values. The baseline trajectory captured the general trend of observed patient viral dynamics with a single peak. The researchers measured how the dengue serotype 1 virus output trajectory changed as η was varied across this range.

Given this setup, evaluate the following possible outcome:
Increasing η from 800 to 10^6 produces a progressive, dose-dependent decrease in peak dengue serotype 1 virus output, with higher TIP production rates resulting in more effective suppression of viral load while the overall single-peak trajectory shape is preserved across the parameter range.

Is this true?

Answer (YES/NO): NO